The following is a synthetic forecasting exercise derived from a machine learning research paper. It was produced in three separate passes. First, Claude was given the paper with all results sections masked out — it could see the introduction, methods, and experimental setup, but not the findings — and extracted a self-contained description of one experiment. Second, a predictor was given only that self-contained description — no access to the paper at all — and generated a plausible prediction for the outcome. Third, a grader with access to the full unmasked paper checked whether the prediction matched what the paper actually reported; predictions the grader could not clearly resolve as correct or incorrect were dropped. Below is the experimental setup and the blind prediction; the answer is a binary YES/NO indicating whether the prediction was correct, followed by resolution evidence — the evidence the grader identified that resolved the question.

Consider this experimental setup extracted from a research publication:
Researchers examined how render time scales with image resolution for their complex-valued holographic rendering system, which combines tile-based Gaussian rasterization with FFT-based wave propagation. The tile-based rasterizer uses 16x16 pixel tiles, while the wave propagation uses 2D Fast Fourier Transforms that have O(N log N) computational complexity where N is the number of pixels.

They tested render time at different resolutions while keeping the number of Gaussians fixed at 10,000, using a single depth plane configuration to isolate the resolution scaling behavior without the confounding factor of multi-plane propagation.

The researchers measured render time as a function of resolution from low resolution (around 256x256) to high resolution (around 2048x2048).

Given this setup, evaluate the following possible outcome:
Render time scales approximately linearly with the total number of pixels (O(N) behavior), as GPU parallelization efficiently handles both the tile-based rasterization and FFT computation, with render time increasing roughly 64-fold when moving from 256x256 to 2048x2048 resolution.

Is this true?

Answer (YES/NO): NO